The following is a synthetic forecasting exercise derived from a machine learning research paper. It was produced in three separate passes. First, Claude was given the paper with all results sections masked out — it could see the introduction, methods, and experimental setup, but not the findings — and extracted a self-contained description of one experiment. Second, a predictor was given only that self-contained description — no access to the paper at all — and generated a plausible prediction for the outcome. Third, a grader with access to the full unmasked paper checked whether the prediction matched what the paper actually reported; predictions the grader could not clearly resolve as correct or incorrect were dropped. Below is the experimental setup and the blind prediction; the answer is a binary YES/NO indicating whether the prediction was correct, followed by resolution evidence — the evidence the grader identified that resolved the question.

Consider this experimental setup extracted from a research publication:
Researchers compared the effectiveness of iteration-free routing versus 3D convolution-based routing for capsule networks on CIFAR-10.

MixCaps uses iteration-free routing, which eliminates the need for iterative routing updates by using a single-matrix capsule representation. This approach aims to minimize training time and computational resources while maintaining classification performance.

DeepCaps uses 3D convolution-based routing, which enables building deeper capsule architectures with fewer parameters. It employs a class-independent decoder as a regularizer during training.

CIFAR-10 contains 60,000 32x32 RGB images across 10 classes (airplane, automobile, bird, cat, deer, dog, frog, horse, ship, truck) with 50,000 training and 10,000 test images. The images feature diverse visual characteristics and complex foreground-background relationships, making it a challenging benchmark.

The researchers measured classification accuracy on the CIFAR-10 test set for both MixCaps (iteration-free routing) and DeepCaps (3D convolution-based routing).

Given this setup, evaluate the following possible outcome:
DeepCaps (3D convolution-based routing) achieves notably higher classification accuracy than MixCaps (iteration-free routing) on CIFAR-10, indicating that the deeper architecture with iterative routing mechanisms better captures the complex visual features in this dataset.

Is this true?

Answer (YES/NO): NO